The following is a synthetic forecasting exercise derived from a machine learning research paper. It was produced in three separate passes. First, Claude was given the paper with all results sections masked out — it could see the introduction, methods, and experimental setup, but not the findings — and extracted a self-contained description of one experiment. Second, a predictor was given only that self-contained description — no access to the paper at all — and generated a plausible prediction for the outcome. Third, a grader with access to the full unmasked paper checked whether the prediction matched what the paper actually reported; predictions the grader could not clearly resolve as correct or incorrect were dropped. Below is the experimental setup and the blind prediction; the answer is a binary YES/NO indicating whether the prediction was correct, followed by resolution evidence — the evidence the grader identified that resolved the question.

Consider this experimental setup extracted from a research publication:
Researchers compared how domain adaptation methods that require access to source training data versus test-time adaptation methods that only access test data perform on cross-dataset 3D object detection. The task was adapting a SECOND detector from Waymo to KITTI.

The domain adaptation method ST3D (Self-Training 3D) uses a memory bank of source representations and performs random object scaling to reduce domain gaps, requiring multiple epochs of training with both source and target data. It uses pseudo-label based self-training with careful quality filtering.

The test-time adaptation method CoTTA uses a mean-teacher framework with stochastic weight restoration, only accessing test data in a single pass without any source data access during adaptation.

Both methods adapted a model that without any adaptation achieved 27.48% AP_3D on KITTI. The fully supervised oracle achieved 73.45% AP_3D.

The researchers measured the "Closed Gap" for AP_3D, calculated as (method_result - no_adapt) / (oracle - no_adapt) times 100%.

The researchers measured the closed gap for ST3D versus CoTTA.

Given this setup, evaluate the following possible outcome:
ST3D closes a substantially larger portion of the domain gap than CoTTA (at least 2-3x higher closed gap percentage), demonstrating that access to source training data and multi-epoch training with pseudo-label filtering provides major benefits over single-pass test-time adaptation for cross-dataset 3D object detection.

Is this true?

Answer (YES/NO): YES